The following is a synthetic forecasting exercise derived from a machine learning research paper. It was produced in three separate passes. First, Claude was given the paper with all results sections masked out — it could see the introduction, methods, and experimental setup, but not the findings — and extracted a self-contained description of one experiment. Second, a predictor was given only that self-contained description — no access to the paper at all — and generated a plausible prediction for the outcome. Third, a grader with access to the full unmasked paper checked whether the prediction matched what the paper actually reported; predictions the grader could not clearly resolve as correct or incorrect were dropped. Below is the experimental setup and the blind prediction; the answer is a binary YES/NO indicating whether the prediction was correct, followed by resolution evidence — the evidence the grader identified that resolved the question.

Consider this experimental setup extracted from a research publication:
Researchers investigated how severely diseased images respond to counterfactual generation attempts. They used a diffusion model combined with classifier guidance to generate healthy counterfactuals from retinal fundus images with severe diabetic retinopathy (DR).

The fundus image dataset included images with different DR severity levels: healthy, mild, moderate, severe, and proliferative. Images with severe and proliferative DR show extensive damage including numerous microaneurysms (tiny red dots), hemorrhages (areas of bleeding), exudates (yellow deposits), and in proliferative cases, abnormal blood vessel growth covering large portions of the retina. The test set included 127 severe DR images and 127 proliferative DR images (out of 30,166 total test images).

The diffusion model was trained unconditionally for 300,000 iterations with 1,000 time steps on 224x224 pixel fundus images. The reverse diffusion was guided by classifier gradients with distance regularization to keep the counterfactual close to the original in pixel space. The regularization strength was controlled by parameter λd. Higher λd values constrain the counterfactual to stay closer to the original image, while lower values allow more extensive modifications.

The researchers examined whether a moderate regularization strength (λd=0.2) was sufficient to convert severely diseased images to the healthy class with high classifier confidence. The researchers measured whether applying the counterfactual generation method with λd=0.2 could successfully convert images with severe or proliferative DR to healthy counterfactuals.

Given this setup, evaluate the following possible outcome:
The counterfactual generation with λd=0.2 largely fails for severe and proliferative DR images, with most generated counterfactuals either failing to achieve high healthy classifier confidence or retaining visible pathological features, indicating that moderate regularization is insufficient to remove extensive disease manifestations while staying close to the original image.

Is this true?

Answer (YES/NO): NO